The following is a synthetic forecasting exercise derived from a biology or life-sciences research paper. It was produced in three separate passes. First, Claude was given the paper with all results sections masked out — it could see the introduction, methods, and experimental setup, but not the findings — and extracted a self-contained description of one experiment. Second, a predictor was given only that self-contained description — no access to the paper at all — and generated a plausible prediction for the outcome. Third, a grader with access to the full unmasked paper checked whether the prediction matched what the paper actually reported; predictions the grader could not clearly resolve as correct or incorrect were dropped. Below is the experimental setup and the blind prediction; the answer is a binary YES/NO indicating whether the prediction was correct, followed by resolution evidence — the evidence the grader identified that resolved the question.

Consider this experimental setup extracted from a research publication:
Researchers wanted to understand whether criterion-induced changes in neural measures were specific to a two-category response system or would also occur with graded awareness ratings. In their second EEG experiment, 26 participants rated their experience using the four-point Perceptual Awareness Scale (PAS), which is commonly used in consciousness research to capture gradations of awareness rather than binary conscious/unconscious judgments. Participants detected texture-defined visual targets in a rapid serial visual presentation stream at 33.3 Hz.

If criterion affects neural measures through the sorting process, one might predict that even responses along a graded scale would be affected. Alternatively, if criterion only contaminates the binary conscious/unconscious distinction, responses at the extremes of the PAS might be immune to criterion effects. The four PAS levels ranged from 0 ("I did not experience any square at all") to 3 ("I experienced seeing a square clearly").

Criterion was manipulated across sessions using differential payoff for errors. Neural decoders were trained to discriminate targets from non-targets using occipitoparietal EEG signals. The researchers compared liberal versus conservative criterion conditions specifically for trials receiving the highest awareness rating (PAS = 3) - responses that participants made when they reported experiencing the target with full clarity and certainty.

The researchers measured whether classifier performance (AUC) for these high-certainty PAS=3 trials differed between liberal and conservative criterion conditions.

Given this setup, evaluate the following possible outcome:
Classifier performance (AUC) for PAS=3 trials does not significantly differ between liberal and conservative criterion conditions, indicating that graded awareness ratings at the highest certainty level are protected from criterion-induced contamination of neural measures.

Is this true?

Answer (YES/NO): NO